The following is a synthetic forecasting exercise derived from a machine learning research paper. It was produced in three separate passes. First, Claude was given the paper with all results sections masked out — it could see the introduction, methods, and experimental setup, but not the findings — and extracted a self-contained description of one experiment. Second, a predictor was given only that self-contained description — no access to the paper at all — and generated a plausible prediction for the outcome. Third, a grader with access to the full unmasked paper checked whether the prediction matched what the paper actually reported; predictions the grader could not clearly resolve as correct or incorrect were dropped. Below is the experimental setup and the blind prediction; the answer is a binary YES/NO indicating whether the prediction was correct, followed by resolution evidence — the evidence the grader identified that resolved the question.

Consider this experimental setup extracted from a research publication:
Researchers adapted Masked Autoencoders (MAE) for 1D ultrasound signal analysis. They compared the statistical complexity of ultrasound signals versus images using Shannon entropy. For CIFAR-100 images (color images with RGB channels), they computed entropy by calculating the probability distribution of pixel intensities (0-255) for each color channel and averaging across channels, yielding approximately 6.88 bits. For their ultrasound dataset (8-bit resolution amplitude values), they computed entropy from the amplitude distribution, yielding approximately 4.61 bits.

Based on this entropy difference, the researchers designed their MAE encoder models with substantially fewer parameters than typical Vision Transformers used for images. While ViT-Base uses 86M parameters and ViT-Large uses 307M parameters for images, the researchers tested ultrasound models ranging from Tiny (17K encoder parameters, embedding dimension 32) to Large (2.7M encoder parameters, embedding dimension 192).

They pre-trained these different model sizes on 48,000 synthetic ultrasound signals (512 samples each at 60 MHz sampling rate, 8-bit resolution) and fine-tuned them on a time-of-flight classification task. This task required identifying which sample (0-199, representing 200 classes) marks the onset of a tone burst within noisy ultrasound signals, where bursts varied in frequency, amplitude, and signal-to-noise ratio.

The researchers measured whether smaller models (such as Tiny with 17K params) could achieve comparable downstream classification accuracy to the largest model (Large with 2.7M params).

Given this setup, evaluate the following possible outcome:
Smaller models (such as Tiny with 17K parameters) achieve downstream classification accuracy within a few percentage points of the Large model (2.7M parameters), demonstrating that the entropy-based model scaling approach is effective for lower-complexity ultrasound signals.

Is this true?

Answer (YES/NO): NO